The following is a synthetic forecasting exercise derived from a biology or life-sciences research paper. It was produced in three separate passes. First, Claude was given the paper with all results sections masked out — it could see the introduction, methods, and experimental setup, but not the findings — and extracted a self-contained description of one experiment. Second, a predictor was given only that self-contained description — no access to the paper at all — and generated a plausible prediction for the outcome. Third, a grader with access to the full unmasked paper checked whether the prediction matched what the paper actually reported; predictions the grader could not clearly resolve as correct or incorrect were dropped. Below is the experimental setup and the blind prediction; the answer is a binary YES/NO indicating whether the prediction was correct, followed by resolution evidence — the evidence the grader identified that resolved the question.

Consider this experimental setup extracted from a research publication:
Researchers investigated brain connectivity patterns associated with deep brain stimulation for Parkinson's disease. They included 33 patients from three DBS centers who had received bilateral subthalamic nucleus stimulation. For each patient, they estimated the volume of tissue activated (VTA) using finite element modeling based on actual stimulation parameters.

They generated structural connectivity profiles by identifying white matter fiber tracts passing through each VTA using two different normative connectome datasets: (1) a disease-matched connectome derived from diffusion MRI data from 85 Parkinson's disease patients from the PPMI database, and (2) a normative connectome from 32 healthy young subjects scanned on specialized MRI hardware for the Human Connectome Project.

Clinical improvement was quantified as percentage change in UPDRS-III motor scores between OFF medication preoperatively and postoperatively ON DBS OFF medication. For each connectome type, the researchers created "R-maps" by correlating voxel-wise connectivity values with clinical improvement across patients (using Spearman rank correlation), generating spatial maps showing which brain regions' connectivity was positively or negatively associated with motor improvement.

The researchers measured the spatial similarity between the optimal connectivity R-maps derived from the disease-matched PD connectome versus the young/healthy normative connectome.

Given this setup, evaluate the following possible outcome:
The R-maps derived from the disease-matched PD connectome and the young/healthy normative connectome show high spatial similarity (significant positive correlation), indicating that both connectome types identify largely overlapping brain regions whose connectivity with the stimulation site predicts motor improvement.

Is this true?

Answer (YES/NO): YES